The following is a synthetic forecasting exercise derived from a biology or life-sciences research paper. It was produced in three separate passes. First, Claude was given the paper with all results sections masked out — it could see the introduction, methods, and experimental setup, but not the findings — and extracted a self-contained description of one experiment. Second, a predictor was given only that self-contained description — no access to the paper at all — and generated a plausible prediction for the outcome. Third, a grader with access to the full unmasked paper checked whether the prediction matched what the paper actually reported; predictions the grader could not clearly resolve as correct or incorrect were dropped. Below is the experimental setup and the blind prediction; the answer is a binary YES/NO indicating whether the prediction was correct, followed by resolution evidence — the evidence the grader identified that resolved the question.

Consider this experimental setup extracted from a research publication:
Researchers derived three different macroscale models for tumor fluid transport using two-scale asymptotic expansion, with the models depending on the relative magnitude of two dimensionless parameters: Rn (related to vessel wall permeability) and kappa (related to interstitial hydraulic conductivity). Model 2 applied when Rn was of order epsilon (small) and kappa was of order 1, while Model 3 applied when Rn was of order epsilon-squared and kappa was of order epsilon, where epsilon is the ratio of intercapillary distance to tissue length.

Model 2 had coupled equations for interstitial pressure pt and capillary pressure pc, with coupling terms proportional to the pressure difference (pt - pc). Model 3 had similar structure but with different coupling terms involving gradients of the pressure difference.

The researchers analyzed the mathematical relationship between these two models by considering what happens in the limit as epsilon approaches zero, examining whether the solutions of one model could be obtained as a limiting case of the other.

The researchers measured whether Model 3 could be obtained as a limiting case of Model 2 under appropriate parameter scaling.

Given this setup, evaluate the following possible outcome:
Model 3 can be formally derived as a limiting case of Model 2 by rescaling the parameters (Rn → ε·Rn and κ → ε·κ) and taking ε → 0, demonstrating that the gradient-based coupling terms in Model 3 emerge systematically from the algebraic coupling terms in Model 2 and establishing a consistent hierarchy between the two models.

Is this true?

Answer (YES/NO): NO